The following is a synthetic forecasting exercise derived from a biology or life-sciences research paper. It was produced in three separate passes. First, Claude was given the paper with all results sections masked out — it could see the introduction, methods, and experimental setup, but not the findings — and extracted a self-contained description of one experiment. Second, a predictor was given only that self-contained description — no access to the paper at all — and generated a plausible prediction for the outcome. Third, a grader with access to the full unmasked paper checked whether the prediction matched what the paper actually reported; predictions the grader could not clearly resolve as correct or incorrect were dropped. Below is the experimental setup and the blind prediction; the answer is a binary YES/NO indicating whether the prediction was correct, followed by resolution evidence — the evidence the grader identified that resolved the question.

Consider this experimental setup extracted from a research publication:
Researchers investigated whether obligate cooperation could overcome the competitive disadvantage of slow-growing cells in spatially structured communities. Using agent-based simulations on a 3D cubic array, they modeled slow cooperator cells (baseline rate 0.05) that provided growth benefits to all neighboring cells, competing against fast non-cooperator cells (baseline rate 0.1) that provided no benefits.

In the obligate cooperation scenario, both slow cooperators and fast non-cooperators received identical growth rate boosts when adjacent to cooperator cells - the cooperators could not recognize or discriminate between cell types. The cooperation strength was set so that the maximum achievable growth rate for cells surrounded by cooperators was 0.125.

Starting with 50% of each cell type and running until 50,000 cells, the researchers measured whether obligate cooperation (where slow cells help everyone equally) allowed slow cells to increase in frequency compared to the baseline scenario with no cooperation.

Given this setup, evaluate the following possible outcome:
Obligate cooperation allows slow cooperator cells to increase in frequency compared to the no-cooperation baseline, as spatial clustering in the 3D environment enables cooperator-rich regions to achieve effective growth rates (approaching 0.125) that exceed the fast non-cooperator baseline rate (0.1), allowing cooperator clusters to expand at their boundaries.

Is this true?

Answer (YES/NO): YES